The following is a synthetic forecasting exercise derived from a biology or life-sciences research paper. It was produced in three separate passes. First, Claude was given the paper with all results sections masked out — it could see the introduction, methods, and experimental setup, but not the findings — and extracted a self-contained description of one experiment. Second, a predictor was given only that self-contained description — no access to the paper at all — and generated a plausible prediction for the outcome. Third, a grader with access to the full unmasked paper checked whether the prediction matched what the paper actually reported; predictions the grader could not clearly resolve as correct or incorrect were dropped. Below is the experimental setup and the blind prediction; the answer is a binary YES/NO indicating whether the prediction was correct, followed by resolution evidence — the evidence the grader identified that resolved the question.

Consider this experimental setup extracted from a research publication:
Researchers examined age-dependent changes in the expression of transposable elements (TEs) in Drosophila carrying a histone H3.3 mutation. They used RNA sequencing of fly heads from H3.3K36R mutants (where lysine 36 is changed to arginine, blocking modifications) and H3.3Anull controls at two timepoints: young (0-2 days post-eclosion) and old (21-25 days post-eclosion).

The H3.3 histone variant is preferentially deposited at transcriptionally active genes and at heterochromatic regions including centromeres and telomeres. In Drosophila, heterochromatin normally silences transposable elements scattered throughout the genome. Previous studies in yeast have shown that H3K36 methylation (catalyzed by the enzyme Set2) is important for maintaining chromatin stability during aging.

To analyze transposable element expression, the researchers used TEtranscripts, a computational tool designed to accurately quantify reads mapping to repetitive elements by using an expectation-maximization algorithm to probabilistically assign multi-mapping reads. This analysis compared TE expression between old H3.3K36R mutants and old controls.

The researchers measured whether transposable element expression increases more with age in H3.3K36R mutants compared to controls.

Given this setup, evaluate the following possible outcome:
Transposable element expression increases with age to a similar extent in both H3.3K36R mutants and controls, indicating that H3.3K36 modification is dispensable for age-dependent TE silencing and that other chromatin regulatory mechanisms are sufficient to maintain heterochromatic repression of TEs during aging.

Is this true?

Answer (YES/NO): NO